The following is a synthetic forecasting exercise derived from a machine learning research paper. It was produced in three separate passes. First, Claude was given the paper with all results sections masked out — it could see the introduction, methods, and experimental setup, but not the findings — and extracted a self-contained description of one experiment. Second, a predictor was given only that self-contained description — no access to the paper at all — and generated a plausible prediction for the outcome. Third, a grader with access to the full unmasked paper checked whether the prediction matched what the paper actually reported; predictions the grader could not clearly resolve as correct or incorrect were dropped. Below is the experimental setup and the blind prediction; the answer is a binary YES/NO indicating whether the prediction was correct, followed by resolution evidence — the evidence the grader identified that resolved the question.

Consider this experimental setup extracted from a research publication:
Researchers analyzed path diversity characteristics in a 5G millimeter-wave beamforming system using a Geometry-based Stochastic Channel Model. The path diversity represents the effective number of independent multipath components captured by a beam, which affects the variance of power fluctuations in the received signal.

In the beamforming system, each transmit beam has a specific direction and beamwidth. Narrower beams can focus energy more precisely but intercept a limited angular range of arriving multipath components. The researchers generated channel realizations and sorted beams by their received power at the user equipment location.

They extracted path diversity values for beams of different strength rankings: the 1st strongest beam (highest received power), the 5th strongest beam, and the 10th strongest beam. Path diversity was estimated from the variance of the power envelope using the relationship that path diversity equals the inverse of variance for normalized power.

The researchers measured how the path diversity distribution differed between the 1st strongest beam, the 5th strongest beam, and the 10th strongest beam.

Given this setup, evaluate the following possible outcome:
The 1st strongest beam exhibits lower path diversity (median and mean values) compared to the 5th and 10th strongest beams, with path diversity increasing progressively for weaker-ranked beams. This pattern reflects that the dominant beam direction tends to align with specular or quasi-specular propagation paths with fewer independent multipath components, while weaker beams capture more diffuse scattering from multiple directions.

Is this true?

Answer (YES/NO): YES